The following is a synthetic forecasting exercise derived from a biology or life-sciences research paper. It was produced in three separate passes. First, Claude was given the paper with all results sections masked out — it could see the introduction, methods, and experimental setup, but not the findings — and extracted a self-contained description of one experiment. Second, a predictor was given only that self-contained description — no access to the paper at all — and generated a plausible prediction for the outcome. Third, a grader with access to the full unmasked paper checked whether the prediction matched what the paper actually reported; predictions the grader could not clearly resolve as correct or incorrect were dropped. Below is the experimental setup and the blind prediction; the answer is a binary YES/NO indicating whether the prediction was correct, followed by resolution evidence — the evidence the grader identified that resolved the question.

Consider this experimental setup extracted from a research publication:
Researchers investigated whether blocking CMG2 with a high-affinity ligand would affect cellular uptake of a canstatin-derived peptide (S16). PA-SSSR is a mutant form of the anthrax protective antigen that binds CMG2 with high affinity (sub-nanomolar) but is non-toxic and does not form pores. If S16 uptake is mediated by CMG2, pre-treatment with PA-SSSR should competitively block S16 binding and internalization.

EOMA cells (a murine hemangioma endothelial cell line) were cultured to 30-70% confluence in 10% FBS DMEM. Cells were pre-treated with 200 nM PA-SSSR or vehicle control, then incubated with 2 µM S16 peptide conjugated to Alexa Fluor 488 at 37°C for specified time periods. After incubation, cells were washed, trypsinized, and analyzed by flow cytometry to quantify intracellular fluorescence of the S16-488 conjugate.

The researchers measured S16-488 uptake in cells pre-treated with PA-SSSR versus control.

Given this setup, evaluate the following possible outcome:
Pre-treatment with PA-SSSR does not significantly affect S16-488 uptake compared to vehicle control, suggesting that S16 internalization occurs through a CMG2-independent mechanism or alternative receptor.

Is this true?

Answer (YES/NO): NO